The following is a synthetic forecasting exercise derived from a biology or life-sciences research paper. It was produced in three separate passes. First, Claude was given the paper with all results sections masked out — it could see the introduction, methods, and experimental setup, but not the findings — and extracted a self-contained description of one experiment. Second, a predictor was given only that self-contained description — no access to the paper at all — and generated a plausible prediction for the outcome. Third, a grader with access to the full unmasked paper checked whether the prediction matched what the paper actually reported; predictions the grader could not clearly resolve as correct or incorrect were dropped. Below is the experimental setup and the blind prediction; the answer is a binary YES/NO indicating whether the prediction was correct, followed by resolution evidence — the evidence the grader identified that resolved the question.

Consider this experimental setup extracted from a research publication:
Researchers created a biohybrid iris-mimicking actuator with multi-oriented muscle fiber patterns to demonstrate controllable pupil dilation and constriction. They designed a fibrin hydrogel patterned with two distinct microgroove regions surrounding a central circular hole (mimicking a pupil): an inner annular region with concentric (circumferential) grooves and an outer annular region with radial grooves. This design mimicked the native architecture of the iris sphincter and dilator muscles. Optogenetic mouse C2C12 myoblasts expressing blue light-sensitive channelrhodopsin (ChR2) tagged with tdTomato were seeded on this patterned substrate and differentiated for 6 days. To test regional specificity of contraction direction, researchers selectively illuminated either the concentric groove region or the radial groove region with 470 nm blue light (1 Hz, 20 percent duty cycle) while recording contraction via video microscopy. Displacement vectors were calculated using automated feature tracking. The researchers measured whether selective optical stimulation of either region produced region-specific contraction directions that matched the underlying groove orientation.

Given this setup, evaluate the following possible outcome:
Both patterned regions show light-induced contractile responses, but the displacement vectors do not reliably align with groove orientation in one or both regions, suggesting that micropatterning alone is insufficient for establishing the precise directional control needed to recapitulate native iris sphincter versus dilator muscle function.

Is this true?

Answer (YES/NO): NO